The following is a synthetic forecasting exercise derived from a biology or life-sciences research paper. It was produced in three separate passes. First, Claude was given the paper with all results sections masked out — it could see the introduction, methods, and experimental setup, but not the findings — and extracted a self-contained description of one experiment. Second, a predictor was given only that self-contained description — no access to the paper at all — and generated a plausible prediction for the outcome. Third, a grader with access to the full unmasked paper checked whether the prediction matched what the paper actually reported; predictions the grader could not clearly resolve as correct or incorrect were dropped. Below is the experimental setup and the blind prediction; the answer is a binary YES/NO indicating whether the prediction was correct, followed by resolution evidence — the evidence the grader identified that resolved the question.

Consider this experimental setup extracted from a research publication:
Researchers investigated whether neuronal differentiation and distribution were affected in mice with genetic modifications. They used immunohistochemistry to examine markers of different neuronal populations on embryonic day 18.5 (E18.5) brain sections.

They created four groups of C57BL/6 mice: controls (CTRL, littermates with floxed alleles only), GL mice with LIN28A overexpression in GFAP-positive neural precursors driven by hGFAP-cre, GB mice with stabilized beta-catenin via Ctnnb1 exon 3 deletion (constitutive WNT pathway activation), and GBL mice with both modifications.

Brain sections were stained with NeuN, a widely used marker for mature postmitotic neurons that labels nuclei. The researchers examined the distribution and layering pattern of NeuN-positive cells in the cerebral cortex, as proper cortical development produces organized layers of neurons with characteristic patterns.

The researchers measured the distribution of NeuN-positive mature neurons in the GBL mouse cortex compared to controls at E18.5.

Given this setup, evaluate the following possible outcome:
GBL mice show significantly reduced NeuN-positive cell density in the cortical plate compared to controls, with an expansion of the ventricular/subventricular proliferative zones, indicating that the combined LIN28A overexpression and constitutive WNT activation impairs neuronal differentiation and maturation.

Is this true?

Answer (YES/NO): NO